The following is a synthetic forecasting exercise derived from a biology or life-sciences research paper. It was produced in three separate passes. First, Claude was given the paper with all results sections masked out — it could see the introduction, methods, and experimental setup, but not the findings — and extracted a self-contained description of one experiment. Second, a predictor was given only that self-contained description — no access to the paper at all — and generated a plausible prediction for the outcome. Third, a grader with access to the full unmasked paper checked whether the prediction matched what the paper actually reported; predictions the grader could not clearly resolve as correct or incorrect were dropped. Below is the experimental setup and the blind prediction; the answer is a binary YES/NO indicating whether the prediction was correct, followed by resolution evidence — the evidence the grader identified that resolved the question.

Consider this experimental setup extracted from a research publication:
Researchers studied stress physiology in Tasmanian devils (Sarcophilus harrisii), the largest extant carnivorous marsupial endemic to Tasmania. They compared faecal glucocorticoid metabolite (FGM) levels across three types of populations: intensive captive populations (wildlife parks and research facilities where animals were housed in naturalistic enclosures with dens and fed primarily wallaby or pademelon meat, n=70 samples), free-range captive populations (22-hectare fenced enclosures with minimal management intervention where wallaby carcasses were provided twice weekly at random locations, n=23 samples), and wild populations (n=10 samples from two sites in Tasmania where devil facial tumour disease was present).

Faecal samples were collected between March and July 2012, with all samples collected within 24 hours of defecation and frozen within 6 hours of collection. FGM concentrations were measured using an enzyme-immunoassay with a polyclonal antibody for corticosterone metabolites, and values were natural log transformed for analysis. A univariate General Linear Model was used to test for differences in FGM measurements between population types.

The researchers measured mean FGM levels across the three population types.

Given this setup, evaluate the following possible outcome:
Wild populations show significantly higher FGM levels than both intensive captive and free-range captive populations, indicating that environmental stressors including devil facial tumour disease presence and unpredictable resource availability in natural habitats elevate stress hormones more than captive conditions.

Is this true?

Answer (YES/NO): NO